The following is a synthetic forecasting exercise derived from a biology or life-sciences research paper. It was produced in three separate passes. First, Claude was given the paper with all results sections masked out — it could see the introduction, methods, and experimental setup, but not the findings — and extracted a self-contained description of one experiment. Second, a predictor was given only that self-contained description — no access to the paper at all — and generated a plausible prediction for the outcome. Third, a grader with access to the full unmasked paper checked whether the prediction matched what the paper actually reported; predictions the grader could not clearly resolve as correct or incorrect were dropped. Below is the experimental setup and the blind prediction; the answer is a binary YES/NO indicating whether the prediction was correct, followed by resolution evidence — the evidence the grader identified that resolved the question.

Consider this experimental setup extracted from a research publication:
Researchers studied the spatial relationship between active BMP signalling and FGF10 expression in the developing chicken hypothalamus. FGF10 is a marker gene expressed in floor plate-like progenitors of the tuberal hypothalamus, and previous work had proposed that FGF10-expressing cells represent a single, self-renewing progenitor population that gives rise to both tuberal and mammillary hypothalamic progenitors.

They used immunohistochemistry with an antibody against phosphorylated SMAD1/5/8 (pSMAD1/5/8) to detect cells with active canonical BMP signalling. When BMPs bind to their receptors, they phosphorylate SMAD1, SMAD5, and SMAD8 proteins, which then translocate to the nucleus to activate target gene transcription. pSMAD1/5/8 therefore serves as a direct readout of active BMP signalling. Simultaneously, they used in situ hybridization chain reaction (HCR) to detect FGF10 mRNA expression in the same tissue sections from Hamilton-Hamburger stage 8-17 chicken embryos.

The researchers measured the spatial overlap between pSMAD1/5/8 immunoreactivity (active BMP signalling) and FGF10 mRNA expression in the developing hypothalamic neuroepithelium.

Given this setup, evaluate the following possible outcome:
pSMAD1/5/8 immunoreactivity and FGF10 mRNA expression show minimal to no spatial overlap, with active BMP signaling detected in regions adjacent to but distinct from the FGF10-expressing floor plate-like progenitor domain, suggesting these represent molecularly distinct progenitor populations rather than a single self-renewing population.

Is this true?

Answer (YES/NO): NO